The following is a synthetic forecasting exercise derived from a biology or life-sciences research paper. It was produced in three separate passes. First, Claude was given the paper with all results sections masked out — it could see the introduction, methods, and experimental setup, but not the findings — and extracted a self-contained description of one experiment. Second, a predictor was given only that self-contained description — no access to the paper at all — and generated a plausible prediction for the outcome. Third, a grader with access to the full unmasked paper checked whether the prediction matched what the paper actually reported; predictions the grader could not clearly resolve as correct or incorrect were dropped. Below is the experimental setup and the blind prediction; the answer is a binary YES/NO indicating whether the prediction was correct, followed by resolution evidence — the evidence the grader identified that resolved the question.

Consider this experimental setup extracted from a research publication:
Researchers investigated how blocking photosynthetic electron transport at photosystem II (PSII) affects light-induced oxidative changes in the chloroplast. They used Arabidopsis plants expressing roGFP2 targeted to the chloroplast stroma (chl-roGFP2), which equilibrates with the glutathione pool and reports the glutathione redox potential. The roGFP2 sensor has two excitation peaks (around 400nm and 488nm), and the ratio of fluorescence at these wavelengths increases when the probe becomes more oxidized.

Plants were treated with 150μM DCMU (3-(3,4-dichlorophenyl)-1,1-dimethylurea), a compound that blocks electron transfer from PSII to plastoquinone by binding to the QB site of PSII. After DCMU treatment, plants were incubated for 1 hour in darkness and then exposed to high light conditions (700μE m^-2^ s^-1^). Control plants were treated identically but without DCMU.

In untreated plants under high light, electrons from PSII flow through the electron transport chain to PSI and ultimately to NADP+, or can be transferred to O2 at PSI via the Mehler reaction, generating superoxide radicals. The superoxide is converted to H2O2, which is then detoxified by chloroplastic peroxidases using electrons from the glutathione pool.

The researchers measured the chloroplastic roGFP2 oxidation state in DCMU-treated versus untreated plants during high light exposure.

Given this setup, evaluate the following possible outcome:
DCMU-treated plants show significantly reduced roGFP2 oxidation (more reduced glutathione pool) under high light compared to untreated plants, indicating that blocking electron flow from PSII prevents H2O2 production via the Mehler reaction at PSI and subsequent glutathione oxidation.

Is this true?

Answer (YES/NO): NO